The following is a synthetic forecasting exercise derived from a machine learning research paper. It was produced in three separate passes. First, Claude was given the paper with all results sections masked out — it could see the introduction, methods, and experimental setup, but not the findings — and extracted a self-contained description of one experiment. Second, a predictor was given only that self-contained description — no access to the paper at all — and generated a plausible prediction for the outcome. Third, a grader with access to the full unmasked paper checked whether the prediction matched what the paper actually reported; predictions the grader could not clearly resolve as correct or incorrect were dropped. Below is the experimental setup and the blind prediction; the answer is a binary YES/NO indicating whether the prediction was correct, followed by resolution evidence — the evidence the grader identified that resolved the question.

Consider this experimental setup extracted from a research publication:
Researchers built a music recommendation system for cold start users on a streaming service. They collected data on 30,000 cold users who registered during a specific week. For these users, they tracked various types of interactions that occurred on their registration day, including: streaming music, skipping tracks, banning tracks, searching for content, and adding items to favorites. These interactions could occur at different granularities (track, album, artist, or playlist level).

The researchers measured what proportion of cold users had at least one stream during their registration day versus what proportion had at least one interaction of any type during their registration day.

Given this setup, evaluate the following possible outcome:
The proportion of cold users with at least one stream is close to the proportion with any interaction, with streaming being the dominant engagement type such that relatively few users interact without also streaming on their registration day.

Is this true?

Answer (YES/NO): NO